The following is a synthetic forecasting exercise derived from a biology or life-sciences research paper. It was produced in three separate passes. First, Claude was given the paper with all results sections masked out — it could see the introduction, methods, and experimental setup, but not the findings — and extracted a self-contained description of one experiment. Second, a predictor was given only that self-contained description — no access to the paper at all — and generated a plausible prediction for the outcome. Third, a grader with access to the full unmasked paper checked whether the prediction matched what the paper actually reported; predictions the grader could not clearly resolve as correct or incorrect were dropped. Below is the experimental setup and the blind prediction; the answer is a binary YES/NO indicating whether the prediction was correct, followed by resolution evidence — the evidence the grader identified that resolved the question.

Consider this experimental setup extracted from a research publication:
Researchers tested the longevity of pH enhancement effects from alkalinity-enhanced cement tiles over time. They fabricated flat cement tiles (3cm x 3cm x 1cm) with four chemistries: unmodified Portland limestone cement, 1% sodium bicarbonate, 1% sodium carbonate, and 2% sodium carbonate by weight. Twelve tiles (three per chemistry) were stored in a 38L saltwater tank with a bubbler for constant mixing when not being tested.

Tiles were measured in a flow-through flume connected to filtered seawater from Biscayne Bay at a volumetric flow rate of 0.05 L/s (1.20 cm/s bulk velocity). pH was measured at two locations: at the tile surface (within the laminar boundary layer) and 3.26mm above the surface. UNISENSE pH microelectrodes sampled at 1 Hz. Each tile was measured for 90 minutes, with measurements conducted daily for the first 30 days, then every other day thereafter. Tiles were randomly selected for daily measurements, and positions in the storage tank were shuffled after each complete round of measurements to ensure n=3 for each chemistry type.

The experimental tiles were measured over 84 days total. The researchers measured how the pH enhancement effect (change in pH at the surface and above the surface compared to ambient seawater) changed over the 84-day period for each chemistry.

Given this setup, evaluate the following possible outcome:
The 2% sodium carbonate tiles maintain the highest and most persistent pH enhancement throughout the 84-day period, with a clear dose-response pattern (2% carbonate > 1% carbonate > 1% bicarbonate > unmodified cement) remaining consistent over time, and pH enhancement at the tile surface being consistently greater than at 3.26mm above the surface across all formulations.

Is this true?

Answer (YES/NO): NO